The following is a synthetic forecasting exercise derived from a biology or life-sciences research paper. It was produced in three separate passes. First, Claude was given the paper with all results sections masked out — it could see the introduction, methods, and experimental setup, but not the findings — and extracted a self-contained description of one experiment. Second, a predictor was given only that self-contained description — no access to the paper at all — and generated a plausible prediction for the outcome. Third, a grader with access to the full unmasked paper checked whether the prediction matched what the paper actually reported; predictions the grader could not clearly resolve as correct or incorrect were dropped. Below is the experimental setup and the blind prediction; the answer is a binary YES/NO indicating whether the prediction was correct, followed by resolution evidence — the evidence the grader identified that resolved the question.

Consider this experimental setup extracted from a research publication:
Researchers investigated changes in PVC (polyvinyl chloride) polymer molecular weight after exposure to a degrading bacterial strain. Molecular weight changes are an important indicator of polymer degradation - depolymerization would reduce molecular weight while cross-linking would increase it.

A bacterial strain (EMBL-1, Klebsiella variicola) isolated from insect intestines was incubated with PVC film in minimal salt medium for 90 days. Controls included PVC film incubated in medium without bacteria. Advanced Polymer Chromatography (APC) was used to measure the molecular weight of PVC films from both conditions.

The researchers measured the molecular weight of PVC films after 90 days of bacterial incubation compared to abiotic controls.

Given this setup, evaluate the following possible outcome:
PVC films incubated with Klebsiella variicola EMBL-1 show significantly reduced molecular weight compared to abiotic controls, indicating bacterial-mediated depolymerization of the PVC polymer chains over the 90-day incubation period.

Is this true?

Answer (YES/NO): YES